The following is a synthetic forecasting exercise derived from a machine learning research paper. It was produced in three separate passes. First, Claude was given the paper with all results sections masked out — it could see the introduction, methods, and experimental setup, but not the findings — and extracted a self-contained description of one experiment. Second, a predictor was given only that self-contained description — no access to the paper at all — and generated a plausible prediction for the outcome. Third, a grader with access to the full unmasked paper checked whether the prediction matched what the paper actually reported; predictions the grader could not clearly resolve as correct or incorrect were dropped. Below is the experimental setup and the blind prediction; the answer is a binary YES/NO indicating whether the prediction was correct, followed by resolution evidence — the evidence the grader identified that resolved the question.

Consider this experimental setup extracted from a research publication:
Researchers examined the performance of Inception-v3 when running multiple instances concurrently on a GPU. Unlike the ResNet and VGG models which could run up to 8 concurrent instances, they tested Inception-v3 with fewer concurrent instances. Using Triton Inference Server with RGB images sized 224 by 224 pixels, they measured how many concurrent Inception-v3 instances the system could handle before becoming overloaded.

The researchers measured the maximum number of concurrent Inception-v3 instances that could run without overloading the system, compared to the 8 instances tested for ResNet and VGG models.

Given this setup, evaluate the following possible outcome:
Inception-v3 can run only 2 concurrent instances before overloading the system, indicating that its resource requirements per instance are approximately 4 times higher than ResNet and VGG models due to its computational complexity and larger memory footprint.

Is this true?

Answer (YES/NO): NO